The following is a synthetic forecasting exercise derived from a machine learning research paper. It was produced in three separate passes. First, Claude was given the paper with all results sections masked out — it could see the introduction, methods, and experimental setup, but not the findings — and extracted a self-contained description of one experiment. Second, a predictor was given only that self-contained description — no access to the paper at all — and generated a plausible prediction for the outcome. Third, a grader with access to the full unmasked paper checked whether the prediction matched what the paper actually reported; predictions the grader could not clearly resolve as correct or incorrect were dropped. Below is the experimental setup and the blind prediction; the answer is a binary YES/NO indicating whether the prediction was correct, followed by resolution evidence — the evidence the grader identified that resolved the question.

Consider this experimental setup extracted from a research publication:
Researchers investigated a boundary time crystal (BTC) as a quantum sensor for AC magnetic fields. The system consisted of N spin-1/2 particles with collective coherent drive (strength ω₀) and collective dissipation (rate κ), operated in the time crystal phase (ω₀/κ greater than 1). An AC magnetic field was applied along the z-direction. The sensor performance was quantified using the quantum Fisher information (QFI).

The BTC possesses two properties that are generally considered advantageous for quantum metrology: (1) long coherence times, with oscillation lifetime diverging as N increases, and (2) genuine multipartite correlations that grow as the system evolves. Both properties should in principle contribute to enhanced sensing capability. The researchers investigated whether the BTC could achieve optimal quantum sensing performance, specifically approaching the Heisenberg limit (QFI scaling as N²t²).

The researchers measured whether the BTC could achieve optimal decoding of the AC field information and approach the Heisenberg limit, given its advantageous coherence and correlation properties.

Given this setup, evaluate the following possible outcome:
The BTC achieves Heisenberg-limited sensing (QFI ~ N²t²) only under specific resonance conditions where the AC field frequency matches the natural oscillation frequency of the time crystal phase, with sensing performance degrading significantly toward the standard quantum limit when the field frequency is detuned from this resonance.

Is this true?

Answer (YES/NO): NO